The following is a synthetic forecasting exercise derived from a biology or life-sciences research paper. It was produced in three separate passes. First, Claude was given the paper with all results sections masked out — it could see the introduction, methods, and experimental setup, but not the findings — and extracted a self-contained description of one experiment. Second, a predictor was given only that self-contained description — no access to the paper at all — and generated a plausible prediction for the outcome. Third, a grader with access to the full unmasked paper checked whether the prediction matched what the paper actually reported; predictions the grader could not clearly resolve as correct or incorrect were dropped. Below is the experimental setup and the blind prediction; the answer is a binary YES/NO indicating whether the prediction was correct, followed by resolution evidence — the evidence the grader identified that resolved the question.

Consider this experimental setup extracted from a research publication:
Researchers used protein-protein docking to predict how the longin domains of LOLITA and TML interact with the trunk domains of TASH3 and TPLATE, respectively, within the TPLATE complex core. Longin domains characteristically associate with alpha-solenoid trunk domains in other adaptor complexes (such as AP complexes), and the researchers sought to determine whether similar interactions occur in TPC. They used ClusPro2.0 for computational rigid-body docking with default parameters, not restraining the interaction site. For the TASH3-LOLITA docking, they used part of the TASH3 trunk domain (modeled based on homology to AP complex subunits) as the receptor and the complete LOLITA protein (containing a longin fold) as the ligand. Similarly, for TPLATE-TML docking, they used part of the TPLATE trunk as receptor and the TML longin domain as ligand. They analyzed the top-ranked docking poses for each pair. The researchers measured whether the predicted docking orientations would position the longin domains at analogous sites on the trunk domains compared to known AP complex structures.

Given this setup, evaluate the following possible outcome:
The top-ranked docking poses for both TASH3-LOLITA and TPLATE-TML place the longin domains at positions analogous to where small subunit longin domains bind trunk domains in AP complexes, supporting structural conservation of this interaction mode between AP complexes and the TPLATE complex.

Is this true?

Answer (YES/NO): YES